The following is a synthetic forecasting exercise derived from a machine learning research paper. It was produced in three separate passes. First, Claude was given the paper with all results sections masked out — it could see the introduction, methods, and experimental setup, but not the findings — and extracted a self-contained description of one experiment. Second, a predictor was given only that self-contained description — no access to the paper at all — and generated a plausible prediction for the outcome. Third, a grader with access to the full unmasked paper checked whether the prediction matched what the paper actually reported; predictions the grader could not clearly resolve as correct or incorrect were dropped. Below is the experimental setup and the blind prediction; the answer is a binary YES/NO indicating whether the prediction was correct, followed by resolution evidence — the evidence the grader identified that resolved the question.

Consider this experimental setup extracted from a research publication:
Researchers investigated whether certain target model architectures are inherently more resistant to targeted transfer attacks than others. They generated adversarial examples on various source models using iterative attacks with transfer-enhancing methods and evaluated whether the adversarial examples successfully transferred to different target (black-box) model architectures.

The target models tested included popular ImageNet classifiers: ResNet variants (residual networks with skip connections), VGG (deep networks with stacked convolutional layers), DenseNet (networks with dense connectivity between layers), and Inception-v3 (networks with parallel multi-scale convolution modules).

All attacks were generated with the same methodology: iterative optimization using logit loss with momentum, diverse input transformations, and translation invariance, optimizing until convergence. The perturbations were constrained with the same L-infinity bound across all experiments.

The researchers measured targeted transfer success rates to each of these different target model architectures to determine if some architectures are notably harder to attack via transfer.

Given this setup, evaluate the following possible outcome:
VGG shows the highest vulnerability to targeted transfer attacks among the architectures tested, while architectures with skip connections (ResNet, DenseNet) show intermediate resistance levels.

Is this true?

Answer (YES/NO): NO